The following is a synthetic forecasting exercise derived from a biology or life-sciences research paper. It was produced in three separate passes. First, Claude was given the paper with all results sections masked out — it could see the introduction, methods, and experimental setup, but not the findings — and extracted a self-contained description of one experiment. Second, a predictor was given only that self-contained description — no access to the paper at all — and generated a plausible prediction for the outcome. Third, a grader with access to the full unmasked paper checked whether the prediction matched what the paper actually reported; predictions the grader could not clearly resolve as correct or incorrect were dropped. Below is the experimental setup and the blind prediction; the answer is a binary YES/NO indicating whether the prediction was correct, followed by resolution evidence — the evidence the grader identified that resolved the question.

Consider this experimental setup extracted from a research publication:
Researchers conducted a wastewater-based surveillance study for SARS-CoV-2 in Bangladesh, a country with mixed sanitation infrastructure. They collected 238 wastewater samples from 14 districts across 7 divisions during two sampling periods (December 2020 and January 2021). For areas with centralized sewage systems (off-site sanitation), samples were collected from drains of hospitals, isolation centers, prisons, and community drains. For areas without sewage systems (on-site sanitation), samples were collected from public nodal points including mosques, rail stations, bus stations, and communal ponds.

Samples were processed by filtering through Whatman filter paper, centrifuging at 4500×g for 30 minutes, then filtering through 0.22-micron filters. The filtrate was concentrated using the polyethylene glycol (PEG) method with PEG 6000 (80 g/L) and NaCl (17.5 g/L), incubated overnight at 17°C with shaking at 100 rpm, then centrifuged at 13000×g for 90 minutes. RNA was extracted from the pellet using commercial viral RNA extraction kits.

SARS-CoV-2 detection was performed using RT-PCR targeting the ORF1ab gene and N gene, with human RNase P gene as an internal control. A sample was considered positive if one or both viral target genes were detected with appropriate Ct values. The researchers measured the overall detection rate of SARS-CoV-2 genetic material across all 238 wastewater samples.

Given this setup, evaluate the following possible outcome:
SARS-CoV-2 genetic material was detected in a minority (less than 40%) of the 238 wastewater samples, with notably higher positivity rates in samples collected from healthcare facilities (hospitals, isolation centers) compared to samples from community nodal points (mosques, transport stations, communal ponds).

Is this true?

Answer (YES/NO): NO